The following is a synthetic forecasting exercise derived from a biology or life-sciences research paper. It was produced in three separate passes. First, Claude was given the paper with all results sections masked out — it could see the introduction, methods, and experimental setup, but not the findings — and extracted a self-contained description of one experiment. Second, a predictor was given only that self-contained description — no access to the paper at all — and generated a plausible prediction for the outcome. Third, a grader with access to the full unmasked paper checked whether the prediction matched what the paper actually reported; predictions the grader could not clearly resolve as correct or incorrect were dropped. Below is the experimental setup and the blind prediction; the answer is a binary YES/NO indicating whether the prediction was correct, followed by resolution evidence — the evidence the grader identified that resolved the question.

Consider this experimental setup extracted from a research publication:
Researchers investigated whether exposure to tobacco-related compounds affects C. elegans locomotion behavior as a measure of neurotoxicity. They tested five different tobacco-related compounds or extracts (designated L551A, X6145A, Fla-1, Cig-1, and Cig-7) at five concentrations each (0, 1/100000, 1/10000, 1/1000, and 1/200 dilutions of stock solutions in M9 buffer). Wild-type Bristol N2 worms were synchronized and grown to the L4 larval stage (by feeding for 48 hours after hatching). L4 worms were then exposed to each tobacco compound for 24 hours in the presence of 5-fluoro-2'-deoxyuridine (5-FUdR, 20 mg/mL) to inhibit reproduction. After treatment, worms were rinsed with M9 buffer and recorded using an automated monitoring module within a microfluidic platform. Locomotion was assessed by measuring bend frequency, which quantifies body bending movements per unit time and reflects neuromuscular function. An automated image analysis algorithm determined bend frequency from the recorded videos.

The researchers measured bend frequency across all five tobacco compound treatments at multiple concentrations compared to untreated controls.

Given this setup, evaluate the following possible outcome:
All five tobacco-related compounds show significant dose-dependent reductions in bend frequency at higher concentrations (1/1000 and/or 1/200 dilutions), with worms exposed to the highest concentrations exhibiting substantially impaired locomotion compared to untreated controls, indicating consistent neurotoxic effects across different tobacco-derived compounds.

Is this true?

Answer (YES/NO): NO